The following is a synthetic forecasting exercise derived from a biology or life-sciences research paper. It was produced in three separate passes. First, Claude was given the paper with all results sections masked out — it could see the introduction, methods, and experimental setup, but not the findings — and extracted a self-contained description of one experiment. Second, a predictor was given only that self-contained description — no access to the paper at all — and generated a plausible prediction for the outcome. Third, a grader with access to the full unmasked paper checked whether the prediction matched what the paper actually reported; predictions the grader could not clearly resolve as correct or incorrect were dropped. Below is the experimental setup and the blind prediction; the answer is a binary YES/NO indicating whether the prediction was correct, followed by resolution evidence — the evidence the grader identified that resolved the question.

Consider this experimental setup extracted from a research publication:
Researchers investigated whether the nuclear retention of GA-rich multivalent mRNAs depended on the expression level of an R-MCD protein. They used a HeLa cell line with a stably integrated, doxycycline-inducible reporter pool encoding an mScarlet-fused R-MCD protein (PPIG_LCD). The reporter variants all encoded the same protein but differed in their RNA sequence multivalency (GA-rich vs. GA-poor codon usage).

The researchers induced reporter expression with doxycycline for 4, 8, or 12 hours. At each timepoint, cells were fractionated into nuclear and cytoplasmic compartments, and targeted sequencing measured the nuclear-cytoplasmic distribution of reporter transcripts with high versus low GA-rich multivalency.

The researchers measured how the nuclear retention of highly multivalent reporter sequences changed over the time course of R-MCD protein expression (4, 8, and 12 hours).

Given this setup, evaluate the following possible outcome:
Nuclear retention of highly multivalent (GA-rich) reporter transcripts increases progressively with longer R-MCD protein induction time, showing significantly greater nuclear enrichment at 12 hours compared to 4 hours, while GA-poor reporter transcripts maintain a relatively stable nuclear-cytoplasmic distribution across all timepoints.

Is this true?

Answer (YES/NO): YES